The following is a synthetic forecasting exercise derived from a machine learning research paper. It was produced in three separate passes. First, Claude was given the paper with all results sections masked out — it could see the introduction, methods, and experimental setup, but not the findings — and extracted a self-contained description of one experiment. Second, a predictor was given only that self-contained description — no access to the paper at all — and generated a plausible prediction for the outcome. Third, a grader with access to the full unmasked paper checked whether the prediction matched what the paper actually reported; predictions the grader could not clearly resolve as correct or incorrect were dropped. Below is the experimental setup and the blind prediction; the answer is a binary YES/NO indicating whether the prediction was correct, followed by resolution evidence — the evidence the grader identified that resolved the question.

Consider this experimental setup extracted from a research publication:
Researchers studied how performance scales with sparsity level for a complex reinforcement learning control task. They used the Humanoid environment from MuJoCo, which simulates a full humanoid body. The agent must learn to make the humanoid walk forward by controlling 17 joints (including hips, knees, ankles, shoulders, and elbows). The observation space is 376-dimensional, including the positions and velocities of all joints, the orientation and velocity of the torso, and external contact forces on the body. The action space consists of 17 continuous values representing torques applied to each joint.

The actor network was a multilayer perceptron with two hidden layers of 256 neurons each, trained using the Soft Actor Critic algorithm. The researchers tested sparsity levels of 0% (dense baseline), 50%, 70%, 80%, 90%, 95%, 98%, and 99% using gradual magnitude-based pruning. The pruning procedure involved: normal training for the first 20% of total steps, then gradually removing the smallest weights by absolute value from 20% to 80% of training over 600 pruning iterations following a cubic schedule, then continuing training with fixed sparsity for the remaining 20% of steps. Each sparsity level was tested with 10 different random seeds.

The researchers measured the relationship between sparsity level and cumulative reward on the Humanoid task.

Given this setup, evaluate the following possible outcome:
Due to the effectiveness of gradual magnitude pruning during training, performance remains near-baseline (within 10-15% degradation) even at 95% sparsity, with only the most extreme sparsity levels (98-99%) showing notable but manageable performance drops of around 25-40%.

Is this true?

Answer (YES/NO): NO